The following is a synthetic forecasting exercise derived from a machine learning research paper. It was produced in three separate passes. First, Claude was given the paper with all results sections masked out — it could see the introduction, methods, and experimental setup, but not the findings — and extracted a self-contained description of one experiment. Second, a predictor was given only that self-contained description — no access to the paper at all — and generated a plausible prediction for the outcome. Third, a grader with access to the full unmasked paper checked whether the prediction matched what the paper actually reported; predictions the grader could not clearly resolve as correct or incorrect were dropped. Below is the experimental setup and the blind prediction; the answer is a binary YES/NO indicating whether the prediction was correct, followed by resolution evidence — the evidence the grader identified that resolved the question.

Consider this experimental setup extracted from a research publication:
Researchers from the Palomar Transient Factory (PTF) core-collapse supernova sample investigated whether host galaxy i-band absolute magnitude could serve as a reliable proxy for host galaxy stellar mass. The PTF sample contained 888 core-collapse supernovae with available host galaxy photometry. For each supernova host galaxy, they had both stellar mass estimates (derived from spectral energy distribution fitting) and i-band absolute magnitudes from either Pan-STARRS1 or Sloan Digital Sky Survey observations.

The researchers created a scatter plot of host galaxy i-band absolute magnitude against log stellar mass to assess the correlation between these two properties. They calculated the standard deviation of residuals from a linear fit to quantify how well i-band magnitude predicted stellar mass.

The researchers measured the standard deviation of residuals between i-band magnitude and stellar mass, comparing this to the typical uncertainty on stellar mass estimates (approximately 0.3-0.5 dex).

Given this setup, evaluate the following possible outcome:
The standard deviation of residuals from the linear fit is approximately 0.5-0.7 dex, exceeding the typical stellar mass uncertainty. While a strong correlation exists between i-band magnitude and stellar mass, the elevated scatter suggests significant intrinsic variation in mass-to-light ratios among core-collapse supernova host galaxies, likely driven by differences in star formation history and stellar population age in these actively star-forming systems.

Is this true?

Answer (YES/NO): NO